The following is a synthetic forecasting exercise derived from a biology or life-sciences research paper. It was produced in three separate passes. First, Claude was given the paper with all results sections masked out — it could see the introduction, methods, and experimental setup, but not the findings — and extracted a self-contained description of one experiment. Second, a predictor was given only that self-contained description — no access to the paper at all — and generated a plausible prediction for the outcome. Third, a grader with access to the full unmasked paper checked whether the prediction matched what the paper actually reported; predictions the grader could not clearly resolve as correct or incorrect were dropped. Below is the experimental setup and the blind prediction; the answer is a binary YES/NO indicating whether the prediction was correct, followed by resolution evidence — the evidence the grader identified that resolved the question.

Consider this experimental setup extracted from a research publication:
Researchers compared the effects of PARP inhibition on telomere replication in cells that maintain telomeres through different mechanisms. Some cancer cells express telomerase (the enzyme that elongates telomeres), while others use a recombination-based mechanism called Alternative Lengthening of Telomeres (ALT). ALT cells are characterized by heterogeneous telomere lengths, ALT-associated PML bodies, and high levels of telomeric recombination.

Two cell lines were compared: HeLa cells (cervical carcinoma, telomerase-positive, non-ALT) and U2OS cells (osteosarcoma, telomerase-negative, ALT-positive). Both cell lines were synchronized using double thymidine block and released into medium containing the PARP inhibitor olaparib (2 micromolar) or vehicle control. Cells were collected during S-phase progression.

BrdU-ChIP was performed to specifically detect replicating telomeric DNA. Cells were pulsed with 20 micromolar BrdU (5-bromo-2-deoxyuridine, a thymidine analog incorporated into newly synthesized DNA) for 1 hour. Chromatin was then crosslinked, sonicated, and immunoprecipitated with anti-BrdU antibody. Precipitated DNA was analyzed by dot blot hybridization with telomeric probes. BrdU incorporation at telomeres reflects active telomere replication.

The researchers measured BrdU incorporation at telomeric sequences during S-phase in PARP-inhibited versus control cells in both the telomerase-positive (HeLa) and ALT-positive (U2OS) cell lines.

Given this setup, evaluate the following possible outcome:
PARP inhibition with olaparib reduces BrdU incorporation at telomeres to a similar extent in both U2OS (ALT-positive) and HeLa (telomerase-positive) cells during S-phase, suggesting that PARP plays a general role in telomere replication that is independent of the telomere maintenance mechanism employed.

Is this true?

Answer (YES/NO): NO